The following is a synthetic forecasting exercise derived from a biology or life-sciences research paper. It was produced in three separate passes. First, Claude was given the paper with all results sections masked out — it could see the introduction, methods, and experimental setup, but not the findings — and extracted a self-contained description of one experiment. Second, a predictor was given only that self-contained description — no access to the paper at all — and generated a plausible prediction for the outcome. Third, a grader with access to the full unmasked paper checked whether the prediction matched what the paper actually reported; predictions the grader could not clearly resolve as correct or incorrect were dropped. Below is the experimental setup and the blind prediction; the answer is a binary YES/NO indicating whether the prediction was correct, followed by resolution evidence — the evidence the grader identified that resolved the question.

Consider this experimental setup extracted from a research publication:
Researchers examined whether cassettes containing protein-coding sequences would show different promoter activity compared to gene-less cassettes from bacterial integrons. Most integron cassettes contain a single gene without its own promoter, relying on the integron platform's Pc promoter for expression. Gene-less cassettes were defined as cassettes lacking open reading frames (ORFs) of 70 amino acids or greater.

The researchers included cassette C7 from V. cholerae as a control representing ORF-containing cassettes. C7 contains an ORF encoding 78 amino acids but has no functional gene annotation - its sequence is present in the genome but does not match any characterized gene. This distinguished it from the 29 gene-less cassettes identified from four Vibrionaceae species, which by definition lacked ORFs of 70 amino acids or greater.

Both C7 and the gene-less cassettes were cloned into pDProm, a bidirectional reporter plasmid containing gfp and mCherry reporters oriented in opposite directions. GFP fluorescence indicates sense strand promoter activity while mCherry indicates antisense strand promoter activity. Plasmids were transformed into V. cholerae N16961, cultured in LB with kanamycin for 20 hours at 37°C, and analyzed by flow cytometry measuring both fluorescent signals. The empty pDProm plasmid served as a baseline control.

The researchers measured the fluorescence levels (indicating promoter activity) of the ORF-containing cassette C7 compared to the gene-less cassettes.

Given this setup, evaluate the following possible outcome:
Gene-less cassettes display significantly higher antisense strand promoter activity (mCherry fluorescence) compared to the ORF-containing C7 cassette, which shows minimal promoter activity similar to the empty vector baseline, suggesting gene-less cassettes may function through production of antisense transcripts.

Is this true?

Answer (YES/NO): NO